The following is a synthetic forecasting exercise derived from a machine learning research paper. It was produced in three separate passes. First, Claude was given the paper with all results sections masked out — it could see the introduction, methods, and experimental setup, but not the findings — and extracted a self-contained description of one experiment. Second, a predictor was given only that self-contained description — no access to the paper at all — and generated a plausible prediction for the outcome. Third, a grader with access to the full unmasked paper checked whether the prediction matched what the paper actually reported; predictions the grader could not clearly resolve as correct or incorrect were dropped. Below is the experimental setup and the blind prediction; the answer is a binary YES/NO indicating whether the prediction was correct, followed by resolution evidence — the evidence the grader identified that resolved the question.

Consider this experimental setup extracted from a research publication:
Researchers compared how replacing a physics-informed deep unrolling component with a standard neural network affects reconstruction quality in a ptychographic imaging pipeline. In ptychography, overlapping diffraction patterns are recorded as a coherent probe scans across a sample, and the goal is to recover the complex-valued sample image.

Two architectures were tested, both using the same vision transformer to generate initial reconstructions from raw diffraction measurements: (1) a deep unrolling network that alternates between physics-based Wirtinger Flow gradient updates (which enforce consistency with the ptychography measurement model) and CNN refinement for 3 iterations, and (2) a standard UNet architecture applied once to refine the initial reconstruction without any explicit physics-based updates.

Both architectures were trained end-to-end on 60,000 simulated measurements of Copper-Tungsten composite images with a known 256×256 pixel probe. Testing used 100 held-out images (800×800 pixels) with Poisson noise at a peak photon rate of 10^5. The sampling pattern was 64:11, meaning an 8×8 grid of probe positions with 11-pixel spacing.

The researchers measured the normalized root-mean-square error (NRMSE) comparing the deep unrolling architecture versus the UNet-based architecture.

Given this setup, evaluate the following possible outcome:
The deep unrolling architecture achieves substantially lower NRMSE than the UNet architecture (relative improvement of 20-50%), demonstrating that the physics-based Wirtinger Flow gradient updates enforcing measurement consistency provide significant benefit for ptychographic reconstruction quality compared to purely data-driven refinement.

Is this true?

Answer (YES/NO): NO